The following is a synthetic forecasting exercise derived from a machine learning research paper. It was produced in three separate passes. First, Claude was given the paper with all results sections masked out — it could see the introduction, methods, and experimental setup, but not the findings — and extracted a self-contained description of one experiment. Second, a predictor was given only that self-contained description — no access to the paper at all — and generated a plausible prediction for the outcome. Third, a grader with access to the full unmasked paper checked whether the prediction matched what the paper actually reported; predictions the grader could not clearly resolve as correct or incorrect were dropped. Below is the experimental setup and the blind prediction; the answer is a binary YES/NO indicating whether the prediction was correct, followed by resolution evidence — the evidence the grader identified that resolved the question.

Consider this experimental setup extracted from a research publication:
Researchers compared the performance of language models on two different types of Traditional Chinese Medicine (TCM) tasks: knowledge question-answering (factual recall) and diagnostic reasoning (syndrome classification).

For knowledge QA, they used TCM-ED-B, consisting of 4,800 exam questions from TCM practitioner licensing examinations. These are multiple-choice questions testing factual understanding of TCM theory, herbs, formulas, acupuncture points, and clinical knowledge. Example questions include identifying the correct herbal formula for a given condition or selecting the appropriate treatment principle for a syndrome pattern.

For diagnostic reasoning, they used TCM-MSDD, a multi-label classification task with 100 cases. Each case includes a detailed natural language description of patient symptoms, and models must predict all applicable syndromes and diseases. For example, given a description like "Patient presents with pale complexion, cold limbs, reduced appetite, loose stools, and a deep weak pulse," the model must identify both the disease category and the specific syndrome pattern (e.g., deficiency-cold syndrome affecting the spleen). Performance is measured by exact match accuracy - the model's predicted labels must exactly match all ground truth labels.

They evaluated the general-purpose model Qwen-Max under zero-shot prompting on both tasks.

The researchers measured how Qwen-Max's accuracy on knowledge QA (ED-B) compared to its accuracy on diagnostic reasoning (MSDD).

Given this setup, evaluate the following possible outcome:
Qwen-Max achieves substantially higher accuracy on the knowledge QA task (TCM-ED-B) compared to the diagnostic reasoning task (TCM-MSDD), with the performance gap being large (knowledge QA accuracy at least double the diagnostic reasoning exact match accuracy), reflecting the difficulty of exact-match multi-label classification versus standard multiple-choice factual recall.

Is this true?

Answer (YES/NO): YES